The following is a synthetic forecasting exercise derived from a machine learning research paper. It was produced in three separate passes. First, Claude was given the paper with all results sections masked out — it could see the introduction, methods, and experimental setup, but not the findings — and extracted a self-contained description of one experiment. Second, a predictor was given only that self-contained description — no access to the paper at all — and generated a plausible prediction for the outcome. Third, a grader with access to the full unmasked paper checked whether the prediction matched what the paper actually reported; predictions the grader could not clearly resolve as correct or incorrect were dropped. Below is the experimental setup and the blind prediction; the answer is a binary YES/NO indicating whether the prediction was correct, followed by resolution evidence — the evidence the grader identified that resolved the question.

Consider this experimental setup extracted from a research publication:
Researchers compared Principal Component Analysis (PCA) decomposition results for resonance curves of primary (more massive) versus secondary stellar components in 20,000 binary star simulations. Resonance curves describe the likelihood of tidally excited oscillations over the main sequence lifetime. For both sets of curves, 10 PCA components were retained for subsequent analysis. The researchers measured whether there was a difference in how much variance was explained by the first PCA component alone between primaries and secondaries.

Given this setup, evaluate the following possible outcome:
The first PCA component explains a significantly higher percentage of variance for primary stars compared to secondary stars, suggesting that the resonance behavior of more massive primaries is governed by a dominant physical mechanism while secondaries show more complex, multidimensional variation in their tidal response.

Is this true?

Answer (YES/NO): YES